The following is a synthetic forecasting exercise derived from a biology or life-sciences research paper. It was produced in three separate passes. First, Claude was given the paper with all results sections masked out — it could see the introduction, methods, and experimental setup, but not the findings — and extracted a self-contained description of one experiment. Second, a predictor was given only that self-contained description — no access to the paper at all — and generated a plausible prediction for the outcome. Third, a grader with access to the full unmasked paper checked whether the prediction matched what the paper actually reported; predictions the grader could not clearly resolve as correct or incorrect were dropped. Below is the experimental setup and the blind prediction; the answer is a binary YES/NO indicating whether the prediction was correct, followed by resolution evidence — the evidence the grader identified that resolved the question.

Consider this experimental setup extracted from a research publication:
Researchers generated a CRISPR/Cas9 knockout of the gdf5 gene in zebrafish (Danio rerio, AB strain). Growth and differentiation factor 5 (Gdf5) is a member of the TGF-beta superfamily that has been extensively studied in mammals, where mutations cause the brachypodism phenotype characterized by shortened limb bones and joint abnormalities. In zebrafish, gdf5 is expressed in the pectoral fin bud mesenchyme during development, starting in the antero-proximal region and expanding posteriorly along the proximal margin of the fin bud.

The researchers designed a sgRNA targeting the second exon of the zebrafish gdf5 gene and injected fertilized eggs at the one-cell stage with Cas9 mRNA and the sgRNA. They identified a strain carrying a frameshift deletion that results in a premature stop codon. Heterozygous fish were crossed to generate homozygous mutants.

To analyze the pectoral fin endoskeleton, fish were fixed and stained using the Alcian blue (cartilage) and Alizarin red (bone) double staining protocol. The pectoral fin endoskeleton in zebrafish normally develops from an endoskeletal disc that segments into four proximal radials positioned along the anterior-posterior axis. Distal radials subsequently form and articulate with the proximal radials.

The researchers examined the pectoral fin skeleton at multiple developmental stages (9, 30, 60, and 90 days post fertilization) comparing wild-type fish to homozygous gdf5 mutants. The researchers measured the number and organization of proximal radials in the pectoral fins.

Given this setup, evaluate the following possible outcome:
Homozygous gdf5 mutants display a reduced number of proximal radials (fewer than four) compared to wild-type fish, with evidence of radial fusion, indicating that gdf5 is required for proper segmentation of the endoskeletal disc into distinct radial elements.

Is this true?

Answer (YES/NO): NO